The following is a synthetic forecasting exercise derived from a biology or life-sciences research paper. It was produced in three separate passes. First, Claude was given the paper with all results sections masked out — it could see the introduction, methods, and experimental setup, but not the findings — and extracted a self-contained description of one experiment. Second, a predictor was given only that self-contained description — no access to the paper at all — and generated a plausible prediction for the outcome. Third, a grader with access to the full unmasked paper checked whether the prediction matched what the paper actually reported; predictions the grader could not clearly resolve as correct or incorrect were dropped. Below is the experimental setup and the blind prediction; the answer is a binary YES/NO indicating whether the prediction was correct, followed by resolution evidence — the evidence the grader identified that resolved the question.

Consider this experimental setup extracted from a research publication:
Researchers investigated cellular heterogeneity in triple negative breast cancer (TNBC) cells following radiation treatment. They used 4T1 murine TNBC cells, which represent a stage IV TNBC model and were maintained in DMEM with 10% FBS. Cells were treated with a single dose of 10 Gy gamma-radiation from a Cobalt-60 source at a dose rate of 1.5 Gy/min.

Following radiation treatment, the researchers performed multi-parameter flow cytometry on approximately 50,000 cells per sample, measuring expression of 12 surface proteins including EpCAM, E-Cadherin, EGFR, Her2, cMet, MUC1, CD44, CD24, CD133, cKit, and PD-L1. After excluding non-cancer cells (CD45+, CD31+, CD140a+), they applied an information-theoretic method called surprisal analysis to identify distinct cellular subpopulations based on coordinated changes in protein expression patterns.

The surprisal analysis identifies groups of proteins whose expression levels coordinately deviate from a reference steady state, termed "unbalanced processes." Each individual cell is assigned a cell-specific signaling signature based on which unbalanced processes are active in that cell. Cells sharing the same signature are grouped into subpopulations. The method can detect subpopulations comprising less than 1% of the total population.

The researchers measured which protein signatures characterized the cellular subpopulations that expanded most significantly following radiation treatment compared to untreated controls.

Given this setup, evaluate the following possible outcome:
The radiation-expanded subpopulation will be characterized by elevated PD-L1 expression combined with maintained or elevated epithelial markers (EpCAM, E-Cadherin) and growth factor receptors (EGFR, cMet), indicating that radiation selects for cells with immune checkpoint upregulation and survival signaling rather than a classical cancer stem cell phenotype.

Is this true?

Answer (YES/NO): NO